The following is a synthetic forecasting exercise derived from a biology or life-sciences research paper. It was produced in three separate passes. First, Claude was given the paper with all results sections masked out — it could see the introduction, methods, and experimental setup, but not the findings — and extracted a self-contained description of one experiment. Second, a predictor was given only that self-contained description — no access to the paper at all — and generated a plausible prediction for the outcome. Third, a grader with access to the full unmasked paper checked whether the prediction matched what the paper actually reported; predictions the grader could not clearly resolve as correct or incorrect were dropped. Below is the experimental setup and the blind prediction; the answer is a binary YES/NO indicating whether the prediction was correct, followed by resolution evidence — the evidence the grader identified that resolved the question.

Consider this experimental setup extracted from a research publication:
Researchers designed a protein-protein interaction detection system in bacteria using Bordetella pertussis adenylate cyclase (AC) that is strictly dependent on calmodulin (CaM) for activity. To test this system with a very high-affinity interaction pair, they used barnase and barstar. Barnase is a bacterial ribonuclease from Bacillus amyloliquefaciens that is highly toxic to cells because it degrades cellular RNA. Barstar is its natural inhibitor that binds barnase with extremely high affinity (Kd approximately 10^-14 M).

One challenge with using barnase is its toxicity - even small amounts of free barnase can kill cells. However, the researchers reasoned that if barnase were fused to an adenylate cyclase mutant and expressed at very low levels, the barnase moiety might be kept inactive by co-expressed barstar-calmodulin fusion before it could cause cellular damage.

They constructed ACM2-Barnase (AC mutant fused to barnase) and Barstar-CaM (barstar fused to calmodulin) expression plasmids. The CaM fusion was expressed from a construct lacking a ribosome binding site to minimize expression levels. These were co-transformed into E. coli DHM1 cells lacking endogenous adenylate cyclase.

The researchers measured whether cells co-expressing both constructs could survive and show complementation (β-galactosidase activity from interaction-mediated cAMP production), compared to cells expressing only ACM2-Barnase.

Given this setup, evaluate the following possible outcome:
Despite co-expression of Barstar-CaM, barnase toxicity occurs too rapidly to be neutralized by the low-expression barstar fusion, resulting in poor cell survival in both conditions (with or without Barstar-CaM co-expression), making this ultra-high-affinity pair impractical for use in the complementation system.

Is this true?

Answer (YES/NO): NO